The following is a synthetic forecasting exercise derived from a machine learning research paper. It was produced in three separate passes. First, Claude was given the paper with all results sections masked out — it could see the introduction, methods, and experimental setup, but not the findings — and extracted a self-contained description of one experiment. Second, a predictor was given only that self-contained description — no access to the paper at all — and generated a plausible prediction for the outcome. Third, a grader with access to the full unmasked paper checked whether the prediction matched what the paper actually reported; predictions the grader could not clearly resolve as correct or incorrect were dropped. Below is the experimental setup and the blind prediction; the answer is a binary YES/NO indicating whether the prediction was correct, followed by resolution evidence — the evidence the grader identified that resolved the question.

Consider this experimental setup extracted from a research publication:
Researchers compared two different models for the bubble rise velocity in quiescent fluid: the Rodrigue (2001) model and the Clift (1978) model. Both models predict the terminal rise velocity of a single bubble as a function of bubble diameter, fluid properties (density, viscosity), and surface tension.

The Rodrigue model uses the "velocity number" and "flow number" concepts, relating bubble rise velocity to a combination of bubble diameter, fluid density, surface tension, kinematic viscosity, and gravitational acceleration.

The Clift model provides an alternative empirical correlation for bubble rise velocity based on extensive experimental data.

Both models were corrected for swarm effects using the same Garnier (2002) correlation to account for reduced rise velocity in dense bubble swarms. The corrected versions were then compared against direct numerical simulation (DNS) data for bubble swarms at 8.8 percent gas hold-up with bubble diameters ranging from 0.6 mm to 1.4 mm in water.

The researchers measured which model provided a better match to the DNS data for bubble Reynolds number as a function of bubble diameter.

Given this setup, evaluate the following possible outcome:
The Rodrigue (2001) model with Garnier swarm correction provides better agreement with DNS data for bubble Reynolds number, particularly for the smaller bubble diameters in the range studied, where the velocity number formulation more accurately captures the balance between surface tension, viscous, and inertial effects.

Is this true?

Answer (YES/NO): NO